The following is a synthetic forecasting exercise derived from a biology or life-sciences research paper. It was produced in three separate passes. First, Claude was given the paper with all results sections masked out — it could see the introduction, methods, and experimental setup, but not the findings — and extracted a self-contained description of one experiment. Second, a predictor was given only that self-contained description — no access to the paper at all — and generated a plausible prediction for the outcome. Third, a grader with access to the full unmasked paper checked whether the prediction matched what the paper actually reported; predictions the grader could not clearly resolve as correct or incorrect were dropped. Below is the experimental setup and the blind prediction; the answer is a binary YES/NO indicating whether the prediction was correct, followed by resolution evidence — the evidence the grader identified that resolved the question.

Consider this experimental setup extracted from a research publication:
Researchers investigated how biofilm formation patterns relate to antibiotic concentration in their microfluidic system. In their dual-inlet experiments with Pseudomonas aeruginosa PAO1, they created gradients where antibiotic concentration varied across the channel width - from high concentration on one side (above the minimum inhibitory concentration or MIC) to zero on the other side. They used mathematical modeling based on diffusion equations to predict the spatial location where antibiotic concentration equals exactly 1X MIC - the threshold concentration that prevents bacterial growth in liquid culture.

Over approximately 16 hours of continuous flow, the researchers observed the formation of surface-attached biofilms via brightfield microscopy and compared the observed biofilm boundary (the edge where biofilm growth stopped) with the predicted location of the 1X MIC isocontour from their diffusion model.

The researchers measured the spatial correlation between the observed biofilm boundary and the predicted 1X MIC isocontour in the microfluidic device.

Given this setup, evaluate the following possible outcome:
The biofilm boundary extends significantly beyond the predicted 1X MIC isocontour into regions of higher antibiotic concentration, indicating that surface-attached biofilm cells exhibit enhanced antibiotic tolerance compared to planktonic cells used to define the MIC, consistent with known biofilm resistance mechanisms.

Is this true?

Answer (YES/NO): NO